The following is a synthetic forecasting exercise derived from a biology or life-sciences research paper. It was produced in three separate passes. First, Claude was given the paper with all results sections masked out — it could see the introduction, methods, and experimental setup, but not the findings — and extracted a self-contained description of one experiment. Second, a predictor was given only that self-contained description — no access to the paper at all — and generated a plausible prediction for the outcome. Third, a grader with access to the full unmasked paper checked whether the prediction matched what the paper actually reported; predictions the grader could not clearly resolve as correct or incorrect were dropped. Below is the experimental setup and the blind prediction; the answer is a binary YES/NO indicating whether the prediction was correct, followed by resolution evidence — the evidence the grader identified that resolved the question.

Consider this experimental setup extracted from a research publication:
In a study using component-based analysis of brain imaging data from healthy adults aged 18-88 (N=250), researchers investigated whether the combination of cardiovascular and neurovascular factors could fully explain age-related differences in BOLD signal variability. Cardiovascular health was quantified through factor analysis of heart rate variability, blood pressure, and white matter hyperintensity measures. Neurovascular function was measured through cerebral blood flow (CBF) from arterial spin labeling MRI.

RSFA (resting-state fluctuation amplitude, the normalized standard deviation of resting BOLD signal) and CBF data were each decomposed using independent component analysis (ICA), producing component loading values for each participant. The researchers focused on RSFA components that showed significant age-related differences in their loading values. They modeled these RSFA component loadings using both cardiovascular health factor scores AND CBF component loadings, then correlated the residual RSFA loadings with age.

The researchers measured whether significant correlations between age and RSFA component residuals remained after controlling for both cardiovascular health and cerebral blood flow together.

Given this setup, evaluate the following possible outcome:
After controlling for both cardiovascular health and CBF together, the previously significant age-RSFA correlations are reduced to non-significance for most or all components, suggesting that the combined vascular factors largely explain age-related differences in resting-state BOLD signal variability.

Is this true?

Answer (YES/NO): YES